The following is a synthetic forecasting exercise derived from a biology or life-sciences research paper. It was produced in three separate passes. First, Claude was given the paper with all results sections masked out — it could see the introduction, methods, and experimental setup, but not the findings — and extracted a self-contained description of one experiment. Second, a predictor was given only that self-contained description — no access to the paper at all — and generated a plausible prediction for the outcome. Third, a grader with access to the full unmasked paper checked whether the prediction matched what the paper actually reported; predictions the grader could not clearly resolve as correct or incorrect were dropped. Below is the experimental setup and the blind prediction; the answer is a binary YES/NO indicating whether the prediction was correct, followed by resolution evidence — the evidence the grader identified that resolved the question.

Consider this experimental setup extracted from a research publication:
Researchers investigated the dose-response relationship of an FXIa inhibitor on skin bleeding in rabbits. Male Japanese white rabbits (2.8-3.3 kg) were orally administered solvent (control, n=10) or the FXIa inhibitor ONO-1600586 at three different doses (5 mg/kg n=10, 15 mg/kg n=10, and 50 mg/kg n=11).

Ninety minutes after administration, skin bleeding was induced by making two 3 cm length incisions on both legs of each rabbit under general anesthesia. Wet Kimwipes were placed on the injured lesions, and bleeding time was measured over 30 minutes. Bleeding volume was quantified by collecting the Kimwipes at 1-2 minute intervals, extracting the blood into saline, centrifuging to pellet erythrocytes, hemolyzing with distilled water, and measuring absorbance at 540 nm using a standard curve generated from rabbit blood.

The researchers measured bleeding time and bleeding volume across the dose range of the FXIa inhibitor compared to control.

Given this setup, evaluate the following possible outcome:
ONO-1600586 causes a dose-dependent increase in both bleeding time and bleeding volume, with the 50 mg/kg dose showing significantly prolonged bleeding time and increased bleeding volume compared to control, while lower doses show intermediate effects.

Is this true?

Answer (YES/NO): NO